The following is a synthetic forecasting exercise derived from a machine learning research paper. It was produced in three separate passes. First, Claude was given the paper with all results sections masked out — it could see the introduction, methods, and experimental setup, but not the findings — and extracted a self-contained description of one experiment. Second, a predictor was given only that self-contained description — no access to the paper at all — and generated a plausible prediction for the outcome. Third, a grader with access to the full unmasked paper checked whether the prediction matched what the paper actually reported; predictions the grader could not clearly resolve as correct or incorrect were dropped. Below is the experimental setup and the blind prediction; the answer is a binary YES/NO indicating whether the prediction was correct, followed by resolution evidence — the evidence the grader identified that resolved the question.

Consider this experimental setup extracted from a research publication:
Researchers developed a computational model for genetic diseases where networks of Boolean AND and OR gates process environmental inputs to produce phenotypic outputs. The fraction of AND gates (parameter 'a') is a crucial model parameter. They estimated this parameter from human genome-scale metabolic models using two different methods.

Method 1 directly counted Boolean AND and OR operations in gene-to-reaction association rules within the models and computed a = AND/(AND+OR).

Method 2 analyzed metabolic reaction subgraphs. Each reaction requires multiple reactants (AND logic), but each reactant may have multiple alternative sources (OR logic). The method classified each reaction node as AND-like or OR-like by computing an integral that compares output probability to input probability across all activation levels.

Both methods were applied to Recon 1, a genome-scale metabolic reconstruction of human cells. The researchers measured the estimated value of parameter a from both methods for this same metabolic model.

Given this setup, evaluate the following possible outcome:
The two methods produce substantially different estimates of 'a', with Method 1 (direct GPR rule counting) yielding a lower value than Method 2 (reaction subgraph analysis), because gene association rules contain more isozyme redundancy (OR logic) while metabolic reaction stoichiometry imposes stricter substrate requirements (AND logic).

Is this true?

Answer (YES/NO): YES